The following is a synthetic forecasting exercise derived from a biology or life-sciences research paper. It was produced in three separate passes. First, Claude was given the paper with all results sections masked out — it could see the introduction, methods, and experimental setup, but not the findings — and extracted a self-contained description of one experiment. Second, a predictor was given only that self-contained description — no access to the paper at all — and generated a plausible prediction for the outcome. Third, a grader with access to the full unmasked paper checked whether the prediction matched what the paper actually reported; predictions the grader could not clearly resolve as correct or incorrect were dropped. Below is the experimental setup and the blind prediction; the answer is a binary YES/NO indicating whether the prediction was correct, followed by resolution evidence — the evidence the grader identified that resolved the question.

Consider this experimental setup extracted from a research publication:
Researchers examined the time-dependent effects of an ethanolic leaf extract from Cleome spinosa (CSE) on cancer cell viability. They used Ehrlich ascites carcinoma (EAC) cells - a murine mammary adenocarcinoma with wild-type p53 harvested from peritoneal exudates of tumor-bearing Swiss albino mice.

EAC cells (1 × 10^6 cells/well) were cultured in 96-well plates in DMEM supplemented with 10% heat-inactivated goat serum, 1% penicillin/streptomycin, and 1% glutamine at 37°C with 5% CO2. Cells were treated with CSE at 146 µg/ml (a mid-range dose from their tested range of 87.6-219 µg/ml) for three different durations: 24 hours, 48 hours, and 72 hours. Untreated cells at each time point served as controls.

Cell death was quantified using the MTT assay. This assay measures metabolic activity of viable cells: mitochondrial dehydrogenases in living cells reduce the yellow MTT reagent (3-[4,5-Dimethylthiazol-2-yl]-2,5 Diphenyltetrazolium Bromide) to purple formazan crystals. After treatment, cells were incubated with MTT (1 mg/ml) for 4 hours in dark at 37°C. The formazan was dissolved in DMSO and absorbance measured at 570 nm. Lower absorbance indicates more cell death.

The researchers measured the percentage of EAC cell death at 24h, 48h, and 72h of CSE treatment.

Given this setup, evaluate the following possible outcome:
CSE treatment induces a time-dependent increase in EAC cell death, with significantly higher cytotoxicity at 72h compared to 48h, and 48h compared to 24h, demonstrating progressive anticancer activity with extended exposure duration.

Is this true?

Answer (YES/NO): YES